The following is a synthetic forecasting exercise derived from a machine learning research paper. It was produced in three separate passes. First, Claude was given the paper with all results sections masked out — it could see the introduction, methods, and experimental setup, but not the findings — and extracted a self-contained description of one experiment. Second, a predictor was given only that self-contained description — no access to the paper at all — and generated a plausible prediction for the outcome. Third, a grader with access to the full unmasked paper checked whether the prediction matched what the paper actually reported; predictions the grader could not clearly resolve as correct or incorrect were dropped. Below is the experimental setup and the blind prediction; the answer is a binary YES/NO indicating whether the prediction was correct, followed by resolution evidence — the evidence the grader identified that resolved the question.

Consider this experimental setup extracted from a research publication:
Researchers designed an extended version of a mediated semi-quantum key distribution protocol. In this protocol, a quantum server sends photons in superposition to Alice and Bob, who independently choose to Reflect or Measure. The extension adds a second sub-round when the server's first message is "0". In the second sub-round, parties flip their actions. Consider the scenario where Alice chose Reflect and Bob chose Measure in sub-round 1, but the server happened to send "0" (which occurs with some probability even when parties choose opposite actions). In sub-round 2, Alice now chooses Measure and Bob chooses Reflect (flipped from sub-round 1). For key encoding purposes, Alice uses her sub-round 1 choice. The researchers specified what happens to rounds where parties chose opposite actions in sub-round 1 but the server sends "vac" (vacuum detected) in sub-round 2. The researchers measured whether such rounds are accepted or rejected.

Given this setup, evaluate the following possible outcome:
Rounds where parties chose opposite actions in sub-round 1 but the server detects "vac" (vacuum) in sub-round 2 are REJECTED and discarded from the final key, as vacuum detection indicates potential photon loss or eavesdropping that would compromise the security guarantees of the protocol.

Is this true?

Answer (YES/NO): YES